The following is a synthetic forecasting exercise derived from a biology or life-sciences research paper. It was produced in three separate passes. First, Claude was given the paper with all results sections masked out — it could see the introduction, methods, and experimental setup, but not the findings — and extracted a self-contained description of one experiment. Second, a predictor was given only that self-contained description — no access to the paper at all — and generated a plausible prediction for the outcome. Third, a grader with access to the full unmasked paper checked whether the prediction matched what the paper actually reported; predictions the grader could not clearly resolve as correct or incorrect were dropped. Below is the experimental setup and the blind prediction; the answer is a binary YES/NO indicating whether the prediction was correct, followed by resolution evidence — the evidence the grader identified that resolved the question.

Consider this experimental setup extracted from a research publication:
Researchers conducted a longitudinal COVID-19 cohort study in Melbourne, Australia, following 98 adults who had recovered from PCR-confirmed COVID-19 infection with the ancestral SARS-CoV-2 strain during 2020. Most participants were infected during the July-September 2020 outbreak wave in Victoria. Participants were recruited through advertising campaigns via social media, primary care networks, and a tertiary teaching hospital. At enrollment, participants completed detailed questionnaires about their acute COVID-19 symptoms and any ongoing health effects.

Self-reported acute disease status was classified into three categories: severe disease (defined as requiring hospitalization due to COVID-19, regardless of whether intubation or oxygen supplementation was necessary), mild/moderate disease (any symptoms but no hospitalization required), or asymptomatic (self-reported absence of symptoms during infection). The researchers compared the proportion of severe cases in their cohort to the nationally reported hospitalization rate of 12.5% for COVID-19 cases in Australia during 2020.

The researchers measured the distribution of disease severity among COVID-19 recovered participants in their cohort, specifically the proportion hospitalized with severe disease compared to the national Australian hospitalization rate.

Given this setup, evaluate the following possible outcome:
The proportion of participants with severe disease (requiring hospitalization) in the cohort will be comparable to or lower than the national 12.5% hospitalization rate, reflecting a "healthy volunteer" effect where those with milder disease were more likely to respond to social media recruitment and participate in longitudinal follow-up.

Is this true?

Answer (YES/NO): NO